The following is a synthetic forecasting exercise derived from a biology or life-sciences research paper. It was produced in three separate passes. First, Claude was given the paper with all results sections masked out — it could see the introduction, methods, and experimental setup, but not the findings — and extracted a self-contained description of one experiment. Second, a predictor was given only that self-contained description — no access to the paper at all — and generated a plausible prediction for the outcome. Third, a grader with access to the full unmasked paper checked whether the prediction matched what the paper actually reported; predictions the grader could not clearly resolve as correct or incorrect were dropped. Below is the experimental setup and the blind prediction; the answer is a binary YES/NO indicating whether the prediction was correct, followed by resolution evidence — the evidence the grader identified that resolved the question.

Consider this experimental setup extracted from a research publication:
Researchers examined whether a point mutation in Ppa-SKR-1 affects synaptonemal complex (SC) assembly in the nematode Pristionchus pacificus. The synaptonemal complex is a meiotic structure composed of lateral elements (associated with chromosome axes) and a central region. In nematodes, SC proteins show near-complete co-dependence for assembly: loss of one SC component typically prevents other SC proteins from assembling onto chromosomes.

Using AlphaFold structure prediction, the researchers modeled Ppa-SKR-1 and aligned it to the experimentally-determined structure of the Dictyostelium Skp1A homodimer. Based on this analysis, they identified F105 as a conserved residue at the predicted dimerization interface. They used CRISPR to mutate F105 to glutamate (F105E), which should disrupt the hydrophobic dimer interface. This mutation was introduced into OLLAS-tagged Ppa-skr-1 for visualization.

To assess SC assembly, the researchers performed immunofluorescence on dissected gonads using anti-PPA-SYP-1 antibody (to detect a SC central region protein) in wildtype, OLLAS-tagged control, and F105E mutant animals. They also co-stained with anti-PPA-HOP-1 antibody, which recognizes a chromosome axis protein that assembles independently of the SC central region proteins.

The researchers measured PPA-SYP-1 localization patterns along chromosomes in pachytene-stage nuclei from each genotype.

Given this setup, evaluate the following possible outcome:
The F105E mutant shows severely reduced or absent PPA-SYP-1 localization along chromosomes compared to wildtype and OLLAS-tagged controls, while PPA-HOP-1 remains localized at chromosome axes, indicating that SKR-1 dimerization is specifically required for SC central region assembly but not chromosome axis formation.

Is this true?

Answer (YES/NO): YES